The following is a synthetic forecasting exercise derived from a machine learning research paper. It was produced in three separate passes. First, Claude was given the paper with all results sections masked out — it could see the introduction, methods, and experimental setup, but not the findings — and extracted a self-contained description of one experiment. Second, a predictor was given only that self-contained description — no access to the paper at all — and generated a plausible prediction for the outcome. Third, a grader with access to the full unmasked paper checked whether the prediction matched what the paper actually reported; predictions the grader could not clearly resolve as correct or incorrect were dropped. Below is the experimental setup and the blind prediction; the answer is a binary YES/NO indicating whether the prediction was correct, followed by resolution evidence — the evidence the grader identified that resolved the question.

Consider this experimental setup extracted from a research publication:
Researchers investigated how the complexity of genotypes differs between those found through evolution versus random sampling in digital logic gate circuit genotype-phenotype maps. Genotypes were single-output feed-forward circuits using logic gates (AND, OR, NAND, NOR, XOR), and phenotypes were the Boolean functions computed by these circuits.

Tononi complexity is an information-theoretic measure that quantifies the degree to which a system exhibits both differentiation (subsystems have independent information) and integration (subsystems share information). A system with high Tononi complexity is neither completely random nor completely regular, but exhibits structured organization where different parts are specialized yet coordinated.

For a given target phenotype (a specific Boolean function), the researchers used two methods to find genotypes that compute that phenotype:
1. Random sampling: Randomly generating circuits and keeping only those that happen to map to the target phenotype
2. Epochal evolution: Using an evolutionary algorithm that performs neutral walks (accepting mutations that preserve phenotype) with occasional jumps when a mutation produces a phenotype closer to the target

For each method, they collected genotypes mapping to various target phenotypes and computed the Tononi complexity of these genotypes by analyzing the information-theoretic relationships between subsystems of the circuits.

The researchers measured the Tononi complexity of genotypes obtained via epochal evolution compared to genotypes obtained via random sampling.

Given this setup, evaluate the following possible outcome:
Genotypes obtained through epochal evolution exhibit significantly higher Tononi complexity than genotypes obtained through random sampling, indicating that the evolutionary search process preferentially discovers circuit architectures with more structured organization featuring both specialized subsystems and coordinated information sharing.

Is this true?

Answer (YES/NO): YES